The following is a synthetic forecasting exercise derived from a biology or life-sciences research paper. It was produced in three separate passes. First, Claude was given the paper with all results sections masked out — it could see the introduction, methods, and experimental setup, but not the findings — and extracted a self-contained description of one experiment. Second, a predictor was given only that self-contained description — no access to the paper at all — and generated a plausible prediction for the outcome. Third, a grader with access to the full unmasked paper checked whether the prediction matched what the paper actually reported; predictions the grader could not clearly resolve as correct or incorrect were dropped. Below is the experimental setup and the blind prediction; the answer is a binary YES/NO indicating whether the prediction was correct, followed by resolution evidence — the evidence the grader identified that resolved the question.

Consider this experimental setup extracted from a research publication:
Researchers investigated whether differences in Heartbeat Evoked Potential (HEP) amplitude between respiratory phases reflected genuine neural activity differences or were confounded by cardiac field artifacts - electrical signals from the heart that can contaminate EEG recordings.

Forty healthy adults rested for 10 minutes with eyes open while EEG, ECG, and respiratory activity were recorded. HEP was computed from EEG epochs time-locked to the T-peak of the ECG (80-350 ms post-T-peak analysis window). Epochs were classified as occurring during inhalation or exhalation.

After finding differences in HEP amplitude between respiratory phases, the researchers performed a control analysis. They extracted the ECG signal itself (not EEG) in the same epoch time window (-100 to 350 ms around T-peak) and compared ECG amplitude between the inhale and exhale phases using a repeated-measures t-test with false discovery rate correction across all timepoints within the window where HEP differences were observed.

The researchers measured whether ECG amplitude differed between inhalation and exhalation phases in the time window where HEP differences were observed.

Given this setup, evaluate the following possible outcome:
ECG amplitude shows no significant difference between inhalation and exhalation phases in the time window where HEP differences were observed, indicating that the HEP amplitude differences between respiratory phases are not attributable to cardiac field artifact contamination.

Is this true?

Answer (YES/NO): NO